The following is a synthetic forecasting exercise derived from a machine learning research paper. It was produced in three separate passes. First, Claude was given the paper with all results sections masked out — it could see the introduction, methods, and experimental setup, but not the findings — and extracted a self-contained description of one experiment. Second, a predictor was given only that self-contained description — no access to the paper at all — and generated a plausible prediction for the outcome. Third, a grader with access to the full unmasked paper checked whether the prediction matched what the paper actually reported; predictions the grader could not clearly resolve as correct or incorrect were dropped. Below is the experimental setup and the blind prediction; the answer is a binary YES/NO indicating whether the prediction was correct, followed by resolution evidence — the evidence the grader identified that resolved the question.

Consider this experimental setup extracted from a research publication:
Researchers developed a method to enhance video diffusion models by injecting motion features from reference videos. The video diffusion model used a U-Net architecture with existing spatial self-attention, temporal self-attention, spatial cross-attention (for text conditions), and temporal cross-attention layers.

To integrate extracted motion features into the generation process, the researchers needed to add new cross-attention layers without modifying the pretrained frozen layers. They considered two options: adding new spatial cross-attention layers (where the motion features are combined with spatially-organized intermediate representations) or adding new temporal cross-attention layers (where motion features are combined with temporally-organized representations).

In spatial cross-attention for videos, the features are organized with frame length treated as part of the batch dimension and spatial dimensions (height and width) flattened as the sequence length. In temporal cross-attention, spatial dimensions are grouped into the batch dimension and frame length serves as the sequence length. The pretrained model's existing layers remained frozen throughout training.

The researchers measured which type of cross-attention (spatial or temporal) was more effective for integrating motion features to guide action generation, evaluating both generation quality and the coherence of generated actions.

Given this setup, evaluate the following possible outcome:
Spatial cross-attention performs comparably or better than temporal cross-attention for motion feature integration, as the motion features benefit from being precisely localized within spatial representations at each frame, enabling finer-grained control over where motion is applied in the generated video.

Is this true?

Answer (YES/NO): NO